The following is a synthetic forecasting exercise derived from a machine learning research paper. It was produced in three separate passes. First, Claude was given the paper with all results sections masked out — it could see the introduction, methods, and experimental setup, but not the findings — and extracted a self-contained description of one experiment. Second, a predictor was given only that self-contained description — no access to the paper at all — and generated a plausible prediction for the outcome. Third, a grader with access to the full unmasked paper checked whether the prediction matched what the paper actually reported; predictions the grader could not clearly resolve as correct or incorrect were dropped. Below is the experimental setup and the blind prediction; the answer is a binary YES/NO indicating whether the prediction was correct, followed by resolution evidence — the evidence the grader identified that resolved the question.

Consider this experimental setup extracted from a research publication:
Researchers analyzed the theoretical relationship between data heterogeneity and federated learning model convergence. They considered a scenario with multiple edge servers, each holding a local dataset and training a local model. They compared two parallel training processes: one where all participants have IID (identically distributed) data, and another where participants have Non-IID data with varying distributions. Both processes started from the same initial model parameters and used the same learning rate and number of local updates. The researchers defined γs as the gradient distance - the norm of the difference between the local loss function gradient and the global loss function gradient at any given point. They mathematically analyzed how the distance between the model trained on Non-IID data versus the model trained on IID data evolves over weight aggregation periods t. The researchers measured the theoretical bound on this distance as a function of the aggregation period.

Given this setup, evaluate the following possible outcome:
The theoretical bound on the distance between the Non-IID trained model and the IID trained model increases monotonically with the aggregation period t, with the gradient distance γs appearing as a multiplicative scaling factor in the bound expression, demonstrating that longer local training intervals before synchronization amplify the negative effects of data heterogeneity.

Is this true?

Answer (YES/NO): YES